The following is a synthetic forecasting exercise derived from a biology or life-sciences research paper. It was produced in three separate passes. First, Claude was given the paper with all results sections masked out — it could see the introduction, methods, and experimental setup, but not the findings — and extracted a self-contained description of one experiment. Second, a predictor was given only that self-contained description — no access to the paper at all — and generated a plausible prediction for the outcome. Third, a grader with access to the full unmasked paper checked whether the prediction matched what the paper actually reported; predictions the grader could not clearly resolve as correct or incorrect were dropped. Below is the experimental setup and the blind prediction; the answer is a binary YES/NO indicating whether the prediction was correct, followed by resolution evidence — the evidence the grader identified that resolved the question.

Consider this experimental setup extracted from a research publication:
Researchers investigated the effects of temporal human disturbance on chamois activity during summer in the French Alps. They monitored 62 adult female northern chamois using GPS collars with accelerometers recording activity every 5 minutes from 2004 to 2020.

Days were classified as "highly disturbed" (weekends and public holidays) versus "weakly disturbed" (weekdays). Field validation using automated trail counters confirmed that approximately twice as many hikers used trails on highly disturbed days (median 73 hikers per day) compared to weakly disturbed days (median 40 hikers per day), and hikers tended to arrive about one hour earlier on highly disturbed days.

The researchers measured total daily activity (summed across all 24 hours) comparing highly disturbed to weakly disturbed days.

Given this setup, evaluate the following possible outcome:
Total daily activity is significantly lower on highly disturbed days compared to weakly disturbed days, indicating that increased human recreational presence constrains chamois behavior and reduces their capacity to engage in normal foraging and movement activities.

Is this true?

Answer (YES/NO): NO